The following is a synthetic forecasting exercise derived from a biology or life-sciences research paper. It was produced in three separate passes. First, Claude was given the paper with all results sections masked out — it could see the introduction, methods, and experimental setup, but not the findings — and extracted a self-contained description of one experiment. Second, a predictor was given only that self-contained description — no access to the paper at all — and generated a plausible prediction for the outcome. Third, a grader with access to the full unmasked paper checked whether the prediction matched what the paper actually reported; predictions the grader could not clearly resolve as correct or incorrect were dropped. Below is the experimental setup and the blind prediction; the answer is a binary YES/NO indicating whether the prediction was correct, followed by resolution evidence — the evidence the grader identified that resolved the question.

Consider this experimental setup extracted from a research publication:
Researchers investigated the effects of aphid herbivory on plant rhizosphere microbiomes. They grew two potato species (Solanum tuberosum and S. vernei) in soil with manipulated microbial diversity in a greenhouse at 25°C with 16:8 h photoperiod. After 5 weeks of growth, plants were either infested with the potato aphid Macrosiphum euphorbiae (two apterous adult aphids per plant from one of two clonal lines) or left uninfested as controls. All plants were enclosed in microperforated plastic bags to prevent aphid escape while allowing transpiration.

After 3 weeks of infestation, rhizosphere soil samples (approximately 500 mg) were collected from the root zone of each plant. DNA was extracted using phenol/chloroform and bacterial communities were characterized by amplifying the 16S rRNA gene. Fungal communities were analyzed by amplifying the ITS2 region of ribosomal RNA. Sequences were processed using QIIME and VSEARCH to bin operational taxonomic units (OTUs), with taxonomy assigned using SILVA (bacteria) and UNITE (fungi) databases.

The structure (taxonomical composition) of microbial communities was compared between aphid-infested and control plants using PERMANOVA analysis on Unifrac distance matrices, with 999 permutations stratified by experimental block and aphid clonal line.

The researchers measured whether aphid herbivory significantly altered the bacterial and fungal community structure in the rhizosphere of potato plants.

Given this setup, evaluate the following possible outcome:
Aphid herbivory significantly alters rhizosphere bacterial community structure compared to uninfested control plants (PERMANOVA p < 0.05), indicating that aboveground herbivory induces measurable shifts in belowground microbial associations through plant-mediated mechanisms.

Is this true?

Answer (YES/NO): YES